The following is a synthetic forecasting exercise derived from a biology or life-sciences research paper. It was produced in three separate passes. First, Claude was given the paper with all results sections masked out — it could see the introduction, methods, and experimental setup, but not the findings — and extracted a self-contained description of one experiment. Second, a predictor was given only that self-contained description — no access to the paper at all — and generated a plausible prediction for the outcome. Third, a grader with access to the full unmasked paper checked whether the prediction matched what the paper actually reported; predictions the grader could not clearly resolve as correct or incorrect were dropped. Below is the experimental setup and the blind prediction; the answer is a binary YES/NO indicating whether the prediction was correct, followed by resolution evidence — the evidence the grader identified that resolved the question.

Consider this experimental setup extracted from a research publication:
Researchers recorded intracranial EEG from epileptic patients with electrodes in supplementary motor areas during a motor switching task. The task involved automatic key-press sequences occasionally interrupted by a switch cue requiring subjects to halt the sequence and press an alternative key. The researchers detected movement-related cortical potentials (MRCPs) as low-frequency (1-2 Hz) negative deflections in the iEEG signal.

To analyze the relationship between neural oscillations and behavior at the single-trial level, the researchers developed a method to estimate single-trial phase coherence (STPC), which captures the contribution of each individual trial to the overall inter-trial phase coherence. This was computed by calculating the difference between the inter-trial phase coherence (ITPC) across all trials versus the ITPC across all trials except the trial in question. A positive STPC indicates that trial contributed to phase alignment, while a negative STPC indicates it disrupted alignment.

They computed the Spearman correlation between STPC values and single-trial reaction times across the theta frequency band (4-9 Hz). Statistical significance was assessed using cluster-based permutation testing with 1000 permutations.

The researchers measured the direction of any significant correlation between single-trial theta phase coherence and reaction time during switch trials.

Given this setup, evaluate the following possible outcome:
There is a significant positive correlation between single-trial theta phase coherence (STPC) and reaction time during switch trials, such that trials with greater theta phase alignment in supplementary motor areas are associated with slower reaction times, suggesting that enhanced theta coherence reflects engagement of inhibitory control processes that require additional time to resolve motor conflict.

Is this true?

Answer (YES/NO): NO